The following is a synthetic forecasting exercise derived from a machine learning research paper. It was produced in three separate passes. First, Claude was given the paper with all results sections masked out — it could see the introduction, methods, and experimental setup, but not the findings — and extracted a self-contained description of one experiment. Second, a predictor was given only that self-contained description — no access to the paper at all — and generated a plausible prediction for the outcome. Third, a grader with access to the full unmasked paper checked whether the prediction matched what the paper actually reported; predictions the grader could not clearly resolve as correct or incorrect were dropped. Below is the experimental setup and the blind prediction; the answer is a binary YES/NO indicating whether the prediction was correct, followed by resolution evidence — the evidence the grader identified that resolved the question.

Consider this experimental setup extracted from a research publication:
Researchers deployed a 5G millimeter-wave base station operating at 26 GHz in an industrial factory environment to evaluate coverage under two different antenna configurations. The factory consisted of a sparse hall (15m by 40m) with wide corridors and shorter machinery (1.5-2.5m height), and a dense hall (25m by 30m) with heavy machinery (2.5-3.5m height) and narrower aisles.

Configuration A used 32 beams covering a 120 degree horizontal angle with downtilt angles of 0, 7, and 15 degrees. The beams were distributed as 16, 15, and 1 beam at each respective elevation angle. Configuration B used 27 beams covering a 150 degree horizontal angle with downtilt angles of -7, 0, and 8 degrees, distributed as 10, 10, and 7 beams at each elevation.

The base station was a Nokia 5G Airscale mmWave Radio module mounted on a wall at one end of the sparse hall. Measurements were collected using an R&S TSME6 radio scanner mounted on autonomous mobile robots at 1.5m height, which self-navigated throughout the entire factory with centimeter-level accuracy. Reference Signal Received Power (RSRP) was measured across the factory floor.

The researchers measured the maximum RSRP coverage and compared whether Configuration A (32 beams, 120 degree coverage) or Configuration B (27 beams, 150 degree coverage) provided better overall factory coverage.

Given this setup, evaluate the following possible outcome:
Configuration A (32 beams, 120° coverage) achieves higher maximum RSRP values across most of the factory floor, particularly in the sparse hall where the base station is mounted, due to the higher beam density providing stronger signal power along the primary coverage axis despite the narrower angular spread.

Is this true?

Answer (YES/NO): NO